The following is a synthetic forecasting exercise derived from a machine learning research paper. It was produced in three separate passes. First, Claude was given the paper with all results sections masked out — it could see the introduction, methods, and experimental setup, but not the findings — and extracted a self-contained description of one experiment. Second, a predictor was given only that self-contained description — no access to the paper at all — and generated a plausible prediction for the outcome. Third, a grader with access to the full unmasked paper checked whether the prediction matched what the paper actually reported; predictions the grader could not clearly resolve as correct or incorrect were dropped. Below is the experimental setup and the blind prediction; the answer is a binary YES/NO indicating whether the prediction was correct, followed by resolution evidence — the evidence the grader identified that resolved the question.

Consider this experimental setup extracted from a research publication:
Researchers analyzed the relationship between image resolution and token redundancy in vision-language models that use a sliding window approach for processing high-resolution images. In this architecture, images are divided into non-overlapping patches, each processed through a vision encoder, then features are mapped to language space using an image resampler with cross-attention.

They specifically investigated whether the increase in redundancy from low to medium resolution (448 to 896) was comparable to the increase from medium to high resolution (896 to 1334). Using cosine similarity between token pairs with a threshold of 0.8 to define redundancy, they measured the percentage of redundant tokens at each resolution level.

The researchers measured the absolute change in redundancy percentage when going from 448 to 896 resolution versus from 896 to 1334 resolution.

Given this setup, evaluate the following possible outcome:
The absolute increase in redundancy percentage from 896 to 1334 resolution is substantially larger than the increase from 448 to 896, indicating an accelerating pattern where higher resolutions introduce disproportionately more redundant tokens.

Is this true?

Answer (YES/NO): NO